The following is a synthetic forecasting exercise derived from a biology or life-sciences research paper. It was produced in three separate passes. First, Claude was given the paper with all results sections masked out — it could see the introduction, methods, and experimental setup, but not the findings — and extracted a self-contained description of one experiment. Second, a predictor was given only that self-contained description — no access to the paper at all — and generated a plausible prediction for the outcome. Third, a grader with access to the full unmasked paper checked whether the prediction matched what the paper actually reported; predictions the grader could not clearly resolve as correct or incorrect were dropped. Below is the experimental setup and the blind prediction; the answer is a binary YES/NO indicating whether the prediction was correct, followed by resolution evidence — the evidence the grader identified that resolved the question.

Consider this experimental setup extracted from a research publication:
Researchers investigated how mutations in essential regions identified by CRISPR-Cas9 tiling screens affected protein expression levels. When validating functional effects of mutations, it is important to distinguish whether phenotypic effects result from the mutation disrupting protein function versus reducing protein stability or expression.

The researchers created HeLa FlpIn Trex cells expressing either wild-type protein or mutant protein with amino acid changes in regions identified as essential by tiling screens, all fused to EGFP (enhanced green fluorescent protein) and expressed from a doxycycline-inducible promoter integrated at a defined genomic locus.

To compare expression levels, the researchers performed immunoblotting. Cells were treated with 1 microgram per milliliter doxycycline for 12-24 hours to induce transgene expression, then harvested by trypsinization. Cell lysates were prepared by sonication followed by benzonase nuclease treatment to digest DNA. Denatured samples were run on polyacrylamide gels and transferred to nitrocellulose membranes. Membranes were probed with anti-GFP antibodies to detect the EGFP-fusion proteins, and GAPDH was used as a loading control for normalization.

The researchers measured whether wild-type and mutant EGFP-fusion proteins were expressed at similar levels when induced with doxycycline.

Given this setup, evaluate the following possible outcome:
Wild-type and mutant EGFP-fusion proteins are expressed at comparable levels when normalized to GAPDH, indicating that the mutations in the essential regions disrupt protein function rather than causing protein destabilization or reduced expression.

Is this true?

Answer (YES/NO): NO